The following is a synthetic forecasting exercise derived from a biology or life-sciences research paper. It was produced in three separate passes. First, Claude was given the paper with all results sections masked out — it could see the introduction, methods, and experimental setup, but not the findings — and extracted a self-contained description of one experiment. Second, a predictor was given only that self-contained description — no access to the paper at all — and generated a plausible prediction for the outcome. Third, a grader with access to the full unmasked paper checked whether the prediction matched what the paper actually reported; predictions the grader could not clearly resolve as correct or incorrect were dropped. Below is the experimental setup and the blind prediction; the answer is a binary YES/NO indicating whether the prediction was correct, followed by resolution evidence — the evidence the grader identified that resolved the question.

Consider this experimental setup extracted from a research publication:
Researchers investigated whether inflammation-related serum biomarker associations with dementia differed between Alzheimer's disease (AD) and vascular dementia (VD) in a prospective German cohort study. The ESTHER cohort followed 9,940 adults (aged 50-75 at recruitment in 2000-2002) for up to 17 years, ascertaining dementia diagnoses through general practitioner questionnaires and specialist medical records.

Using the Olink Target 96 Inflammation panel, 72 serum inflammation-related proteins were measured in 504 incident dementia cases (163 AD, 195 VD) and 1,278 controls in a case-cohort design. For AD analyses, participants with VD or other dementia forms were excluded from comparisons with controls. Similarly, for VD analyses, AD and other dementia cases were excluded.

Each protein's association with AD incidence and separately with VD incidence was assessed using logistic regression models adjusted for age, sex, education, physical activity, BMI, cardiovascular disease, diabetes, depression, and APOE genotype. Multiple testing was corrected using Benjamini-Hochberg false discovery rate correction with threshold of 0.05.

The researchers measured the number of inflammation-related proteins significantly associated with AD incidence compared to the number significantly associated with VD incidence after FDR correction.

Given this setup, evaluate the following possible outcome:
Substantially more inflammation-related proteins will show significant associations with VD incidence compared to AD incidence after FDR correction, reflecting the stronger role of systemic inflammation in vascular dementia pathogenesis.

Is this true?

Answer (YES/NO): YES